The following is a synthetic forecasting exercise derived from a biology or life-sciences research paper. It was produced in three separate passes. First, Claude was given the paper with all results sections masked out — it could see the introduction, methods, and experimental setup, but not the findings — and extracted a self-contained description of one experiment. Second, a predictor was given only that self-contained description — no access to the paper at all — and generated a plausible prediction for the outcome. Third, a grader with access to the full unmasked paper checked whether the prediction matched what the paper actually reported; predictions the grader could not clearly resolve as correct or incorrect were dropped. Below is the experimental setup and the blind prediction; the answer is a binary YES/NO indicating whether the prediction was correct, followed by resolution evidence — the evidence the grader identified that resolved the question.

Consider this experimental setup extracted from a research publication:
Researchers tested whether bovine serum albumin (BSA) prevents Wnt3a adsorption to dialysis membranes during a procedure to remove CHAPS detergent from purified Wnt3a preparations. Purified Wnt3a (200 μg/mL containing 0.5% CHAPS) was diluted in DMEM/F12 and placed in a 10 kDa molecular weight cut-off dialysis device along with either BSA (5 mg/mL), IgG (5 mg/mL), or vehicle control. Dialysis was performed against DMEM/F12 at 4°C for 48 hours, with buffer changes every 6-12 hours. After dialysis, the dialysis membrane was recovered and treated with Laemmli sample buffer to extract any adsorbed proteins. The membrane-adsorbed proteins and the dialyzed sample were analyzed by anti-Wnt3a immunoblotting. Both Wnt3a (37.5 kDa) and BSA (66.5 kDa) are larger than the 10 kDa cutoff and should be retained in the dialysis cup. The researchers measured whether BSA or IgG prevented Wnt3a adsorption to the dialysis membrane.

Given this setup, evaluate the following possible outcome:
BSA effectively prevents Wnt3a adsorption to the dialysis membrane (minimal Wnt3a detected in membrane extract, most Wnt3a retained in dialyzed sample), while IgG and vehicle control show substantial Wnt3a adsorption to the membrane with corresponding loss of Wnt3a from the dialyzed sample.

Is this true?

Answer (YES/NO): YES